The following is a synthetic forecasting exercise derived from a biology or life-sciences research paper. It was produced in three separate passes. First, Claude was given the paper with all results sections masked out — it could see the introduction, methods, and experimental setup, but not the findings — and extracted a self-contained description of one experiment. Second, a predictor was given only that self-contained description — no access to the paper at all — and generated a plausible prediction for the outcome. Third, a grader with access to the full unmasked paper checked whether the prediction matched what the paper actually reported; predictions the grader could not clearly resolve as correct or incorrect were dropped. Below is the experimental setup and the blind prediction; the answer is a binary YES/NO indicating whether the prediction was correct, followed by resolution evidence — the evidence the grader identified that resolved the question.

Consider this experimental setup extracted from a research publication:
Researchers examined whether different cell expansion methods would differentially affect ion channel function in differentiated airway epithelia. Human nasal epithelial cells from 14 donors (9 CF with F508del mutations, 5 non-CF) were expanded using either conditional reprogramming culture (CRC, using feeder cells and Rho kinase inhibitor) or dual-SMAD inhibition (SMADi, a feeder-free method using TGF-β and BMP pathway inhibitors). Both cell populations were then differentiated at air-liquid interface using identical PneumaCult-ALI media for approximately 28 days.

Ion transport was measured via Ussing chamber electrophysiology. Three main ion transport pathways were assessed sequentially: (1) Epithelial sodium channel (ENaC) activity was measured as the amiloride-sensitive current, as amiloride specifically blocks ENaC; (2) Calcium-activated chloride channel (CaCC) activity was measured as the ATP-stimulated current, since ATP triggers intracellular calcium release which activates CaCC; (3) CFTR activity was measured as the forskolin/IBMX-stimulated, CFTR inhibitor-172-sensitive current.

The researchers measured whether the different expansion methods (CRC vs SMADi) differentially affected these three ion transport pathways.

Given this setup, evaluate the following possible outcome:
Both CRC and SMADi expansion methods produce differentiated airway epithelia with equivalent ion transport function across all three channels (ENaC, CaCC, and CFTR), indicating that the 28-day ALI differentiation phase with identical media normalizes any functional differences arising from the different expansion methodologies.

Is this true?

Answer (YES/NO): NO